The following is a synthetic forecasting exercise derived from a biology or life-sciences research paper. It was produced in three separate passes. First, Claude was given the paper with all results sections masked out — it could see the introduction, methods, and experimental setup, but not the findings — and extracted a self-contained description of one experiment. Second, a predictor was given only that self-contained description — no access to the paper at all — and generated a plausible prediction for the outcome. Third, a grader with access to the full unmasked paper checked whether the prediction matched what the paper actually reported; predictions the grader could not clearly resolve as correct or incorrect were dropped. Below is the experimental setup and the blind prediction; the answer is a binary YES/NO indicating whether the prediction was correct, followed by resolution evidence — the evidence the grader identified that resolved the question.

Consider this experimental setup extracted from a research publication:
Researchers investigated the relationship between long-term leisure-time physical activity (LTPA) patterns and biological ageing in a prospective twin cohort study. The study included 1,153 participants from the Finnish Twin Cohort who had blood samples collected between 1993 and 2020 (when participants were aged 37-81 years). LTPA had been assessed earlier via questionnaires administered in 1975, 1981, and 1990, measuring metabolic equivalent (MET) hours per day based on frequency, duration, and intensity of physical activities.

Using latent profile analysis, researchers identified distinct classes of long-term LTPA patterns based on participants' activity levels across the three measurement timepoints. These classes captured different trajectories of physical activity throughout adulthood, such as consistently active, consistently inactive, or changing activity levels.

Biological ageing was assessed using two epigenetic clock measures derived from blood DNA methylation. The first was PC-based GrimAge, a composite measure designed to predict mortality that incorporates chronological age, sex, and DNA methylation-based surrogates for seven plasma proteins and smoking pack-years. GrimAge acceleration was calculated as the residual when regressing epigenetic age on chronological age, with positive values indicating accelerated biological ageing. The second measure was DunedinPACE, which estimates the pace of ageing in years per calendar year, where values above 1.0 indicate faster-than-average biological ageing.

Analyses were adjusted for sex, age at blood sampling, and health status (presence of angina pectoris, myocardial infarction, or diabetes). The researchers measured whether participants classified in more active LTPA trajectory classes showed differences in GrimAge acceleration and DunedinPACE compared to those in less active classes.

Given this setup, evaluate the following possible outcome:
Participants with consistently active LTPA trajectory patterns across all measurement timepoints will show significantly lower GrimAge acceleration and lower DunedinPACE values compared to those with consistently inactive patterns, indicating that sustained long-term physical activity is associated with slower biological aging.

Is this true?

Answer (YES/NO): NO